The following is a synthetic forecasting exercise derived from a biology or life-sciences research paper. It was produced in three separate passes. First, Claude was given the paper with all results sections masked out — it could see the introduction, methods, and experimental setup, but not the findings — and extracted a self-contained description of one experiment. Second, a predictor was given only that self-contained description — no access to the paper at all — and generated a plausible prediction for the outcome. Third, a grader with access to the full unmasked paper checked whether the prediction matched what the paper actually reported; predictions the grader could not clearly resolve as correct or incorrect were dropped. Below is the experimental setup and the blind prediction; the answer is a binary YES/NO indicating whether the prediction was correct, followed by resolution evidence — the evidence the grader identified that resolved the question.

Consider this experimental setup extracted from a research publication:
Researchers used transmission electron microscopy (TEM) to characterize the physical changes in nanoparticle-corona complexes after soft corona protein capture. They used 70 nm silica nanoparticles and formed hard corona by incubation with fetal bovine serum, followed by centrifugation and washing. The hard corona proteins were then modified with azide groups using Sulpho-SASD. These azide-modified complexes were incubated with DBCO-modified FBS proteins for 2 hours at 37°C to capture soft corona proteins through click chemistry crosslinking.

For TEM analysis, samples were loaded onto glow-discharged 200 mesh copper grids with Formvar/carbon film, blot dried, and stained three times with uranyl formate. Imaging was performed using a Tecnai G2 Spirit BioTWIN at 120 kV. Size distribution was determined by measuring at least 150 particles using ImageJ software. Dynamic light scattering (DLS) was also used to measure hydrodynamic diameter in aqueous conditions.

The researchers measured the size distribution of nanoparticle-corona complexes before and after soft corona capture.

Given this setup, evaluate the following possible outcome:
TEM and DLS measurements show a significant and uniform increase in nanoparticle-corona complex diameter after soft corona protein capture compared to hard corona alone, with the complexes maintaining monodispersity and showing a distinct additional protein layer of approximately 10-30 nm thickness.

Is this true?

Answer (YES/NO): NO